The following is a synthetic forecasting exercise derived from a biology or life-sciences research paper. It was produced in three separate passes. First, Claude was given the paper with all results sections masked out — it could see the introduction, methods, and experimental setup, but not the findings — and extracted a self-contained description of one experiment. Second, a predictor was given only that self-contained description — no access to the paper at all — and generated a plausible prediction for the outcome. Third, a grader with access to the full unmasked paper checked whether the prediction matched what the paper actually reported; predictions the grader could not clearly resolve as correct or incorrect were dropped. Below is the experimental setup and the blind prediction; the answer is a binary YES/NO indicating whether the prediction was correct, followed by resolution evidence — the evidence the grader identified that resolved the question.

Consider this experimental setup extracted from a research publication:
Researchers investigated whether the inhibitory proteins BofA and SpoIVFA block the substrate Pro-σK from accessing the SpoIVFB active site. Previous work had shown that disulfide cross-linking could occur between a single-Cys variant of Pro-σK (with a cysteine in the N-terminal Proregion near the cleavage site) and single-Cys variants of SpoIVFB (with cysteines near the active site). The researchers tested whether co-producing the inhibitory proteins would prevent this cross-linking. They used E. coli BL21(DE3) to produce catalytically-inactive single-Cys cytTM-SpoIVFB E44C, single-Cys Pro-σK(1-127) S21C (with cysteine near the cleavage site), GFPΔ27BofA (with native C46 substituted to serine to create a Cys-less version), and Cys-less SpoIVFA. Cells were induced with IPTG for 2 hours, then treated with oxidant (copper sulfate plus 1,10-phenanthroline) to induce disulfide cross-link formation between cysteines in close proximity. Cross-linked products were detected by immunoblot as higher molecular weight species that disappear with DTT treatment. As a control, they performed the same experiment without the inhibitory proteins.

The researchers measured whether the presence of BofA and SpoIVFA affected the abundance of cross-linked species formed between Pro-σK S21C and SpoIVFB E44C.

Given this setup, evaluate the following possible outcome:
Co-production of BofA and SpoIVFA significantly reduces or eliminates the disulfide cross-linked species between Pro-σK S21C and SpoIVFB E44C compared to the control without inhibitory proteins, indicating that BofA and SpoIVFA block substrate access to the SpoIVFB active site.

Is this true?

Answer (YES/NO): NO